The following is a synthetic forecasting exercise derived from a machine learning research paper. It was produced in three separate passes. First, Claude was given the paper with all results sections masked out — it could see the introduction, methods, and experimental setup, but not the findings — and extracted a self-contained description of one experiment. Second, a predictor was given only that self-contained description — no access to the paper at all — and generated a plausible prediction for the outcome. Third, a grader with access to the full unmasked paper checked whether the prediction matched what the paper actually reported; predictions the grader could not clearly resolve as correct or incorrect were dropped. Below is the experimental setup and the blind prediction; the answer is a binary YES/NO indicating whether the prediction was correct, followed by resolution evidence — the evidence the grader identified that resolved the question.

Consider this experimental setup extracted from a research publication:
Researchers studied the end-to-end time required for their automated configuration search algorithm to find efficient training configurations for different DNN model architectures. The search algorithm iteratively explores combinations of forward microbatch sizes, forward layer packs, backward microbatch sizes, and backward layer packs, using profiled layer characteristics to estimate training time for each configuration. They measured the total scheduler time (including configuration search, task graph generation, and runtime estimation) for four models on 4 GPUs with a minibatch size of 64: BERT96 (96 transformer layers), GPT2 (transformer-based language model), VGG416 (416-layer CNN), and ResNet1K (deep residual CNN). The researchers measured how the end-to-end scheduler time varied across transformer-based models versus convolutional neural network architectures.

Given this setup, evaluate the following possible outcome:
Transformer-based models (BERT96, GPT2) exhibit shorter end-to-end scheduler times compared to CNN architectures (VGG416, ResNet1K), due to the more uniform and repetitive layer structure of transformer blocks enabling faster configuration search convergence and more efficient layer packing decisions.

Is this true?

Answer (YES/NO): YES